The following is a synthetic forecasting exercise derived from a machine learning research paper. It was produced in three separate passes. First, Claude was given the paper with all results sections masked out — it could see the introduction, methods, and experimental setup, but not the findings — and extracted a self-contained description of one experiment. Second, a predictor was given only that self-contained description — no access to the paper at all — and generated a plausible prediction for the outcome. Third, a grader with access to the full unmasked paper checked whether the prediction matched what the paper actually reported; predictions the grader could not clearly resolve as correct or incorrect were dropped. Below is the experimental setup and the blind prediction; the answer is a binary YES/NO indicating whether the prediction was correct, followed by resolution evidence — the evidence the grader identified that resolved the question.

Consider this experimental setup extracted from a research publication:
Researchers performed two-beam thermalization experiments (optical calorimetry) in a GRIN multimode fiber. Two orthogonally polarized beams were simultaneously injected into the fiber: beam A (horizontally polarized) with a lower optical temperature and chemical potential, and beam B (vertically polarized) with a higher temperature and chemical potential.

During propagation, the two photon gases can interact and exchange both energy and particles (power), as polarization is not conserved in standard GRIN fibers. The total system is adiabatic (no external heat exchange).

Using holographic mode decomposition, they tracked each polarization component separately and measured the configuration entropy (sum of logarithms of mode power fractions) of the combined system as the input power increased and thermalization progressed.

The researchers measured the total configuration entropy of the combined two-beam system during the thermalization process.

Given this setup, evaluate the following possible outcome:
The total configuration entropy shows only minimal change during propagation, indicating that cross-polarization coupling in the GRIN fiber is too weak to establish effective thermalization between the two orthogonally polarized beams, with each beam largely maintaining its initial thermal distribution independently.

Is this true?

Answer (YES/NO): NO